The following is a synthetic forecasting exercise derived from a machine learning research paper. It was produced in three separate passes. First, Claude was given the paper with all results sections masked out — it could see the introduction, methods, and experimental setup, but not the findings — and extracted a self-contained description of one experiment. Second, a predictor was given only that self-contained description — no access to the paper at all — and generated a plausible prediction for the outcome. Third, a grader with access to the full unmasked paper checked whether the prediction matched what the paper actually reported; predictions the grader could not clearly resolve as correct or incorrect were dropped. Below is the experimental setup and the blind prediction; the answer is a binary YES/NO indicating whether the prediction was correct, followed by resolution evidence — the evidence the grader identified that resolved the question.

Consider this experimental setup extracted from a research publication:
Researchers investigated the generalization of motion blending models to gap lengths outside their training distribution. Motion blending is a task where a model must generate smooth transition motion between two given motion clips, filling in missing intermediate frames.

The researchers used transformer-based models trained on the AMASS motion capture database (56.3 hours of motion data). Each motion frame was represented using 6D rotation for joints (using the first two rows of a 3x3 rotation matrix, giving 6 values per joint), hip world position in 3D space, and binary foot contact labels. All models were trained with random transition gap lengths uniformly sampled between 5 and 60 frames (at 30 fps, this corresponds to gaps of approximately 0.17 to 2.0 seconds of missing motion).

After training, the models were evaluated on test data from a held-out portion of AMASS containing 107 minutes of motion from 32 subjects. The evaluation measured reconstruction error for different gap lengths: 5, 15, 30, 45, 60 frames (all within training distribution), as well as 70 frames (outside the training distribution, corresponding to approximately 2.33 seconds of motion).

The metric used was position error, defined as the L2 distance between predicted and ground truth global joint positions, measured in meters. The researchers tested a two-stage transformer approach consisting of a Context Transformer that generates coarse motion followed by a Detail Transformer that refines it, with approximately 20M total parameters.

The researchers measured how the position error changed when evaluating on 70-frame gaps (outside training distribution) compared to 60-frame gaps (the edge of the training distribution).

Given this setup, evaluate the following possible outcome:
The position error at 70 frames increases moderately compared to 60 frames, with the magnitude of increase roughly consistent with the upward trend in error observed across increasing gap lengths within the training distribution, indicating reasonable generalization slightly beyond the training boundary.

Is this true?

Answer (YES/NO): YES